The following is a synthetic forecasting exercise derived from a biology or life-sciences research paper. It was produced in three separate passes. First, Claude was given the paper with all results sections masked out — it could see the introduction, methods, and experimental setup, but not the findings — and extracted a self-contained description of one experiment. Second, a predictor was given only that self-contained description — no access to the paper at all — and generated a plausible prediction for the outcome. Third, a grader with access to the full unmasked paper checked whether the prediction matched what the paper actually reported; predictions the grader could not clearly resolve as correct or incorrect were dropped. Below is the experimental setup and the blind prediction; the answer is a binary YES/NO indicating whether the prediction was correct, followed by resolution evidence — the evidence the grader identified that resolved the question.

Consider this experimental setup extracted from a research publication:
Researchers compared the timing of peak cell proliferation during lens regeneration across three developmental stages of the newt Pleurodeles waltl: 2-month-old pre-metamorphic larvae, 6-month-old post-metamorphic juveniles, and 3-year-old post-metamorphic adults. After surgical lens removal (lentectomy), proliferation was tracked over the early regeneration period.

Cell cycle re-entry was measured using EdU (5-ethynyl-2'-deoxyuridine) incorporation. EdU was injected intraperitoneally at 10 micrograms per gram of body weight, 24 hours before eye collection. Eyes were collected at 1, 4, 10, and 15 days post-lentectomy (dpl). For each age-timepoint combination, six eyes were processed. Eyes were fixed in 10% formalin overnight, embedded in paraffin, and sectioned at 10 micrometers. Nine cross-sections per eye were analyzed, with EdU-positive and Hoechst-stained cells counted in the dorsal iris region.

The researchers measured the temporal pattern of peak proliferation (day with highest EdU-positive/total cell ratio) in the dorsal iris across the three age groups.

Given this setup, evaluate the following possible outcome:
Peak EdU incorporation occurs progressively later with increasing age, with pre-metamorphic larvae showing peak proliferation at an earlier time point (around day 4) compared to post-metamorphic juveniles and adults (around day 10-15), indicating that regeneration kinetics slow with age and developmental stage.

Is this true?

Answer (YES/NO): NO